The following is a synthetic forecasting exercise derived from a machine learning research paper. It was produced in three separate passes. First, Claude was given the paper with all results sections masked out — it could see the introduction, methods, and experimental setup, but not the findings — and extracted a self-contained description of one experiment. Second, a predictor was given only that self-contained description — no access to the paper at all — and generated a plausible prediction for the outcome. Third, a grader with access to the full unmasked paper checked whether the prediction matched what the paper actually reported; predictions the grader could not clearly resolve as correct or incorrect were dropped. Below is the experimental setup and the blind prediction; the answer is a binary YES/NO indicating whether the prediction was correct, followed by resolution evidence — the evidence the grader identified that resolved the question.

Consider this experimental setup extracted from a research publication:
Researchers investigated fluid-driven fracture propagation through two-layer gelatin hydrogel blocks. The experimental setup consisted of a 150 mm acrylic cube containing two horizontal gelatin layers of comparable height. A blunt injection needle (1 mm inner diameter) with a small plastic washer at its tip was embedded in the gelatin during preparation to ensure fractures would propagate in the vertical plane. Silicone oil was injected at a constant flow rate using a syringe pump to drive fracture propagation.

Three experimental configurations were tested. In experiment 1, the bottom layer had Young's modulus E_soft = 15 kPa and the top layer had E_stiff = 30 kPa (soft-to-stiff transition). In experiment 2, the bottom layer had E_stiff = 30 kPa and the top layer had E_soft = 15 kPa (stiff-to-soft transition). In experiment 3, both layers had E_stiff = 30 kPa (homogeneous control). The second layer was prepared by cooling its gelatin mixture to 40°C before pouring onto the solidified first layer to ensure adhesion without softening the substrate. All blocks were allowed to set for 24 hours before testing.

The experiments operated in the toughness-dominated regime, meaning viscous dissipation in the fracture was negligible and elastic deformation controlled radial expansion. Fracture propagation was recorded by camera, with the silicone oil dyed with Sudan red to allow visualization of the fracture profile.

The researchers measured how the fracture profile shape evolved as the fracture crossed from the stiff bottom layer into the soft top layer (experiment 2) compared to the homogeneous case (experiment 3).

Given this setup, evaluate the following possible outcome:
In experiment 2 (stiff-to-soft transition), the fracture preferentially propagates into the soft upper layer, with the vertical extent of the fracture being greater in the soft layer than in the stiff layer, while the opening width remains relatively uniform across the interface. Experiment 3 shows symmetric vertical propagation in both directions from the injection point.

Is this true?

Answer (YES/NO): NO